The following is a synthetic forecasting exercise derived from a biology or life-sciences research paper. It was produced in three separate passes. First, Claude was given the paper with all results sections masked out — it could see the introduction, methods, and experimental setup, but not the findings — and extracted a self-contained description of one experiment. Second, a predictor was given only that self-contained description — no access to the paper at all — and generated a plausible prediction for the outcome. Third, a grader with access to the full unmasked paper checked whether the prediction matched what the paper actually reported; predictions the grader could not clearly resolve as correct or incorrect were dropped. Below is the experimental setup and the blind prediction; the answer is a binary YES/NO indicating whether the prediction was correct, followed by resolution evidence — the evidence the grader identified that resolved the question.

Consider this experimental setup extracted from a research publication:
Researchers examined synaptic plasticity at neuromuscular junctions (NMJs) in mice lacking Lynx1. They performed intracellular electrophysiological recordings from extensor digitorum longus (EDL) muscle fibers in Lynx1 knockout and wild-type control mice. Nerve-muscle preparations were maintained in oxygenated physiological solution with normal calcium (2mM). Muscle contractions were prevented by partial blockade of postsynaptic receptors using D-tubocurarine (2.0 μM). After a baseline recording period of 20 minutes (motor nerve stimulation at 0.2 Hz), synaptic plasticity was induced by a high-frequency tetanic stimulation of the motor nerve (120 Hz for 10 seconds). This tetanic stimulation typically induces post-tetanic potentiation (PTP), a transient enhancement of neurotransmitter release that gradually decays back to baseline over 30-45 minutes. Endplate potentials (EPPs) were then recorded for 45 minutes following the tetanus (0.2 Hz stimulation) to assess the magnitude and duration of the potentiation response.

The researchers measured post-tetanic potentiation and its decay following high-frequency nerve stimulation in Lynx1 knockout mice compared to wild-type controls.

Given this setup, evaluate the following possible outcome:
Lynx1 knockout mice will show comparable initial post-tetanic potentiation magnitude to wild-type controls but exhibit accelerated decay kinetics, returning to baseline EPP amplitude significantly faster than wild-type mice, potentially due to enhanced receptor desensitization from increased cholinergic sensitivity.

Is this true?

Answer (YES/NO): NO